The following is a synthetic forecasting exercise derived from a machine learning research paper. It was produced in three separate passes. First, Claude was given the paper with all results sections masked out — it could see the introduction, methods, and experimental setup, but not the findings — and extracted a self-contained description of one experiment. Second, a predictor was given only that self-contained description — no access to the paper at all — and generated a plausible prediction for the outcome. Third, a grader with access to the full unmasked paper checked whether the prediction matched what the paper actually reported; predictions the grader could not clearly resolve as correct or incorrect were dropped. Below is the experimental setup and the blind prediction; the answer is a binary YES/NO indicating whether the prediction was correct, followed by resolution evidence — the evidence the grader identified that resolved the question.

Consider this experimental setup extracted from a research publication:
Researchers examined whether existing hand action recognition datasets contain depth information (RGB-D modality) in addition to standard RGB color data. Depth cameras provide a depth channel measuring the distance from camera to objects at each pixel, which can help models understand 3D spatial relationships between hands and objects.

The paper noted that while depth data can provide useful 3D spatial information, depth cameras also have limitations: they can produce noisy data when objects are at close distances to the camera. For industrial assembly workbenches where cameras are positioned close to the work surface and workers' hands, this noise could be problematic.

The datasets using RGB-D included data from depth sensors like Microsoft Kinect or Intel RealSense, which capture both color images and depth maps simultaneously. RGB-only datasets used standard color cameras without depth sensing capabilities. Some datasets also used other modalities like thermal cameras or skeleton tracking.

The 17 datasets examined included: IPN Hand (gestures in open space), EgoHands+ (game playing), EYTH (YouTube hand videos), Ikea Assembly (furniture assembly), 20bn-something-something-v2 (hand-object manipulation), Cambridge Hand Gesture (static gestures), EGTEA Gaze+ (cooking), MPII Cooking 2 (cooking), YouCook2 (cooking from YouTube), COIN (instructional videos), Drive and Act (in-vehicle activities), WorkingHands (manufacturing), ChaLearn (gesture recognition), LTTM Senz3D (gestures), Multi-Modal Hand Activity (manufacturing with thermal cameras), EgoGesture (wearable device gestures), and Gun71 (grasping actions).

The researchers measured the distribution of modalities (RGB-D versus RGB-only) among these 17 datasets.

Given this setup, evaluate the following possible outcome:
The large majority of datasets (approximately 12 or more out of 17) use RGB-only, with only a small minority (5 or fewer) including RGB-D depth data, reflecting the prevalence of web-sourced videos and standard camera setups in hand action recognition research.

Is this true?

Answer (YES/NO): NO